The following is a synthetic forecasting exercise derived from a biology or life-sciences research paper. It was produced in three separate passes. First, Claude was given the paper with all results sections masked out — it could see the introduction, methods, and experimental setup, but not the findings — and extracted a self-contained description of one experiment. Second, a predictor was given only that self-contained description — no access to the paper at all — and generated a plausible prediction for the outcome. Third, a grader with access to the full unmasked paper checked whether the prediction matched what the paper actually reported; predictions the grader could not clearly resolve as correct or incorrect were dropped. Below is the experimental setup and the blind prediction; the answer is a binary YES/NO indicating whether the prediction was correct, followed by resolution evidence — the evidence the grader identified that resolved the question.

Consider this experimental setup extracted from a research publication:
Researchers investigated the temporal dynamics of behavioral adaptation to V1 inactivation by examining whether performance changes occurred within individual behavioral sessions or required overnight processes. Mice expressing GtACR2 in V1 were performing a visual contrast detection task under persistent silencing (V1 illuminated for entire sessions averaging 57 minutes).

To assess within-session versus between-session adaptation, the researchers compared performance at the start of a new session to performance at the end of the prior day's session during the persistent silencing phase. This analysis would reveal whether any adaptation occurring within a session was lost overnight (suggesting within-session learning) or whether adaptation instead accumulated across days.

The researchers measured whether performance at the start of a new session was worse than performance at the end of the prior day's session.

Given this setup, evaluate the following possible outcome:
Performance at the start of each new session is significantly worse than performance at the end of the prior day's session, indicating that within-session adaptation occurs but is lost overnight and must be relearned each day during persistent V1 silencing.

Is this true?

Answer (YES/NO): NO